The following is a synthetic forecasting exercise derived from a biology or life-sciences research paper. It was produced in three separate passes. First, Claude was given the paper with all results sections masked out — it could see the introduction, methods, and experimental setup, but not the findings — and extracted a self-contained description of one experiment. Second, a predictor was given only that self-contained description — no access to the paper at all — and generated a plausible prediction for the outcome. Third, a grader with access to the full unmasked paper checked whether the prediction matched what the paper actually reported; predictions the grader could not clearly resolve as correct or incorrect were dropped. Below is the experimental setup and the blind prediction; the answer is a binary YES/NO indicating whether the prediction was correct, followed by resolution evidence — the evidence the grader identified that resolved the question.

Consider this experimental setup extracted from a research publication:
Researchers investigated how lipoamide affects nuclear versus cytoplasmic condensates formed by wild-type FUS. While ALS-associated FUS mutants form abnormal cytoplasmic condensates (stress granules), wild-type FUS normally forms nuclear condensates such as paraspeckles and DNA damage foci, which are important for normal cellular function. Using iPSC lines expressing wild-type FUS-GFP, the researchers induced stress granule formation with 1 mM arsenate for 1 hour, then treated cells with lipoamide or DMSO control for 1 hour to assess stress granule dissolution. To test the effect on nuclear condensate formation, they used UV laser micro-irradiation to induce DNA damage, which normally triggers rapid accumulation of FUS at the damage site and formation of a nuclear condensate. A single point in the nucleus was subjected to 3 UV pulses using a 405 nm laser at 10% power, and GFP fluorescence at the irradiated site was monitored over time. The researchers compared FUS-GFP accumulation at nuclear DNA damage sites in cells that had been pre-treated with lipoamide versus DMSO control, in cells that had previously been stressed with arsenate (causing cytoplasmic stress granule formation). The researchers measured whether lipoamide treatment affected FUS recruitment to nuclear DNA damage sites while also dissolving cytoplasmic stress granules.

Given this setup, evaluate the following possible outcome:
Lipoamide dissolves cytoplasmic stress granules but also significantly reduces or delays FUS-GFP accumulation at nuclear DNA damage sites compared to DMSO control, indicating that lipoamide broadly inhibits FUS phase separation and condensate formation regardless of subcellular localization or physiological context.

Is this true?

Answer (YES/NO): NO